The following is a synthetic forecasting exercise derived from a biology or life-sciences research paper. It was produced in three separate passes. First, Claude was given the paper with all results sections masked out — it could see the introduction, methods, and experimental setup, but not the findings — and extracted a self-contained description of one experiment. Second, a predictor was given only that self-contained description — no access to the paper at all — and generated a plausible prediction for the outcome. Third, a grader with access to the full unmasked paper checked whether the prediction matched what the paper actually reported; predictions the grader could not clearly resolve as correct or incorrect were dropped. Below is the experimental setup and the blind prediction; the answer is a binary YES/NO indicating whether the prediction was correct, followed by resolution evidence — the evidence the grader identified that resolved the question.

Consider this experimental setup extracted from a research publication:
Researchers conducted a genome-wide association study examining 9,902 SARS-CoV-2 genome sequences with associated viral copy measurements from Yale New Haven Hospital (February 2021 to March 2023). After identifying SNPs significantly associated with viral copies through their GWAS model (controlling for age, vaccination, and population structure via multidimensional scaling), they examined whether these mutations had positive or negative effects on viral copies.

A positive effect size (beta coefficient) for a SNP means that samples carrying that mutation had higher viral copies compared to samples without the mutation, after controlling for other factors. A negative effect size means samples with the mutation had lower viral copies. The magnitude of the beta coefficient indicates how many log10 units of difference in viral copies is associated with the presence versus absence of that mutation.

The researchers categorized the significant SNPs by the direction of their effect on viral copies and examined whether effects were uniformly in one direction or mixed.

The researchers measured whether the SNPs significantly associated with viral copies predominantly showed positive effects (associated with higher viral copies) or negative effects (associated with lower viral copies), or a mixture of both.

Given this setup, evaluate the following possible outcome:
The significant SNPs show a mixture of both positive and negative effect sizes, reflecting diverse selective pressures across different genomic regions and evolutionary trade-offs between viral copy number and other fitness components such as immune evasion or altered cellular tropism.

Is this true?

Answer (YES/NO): YES